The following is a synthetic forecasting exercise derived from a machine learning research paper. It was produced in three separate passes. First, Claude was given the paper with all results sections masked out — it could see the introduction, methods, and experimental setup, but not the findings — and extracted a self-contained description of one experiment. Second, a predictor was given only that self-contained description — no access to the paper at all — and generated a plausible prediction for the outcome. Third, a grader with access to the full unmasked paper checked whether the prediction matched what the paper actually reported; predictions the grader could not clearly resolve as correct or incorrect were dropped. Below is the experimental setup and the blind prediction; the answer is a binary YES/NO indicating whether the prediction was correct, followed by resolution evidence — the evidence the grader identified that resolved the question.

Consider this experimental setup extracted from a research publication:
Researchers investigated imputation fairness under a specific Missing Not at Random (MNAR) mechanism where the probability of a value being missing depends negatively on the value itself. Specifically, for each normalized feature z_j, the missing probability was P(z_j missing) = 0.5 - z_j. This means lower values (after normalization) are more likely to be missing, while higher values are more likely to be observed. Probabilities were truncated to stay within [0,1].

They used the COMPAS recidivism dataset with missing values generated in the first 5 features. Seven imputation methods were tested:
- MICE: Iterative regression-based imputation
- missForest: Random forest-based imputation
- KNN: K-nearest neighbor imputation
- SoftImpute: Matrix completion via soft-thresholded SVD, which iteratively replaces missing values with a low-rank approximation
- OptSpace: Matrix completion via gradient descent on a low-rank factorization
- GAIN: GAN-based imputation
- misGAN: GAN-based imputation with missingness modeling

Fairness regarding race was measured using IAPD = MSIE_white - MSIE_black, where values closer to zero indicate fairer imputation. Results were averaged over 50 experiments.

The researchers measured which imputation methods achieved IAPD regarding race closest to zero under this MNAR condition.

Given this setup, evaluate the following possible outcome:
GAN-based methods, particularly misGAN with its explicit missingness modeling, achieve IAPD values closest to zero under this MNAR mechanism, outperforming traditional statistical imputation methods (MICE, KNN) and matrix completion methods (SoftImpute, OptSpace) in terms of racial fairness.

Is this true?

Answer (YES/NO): NO